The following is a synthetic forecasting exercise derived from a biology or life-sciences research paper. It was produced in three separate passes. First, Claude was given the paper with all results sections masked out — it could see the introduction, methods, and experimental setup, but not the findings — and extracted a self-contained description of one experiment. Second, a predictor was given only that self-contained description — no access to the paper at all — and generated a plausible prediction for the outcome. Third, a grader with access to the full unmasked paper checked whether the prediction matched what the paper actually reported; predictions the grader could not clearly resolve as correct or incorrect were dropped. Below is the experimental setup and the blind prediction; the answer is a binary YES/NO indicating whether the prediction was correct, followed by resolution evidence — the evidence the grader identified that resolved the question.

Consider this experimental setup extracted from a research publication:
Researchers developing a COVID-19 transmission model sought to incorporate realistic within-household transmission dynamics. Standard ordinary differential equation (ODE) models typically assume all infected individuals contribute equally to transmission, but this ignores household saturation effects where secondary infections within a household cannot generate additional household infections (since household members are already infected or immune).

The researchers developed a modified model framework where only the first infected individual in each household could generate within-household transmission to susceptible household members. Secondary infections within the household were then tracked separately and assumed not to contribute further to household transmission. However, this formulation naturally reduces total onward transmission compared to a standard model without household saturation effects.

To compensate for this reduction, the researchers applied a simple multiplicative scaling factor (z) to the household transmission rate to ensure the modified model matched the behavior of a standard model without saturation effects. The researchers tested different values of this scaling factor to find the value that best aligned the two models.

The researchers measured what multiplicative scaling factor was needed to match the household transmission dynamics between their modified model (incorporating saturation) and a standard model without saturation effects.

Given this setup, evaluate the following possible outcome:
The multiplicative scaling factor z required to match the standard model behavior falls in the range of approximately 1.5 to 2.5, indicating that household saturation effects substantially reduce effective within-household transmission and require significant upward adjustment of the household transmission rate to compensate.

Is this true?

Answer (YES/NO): NO